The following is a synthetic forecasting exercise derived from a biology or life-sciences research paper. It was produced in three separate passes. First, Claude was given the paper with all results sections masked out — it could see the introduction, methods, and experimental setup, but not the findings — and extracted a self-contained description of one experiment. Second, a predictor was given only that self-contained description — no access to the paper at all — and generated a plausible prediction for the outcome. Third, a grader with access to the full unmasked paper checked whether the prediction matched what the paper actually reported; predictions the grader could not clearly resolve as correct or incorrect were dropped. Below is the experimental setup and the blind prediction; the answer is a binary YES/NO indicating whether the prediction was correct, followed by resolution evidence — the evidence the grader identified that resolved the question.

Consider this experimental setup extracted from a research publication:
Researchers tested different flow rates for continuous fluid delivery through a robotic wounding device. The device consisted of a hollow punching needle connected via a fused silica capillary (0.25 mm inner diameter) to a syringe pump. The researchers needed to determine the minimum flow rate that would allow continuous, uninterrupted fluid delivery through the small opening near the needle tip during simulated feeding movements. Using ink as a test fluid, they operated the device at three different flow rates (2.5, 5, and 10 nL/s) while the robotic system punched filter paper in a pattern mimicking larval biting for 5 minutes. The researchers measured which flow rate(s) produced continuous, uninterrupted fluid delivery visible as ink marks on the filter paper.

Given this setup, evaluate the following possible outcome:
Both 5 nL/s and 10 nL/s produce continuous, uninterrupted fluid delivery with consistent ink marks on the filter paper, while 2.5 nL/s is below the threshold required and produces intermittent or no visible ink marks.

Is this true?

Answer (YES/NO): NO